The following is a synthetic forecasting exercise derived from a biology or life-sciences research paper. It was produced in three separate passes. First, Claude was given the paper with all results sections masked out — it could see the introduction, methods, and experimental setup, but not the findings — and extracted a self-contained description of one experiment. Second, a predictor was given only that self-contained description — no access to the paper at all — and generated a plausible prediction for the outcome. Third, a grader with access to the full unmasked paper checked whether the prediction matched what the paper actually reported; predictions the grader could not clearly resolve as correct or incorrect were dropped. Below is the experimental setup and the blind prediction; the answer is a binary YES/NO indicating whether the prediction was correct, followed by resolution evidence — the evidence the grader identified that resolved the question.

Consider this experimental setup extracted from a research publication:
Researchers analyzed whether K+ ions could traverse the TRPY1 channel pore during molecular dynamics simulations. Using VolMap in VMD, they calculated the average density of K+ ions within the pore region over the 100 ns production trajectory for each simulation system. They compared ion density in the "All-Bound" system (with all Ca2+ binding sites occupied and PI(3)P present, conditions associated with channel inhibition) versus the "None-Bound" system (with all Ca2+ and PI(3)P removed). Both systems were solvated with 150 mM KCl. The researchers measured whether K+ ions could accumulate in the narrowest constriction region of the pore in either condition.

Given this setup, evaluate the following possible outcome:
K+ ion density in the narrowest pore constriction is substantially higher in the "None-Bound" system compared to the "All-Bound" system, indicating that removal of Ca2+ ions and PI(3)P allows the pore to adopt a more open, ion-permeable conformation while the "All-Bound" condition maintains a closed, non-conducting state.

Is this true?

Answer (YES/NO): NO